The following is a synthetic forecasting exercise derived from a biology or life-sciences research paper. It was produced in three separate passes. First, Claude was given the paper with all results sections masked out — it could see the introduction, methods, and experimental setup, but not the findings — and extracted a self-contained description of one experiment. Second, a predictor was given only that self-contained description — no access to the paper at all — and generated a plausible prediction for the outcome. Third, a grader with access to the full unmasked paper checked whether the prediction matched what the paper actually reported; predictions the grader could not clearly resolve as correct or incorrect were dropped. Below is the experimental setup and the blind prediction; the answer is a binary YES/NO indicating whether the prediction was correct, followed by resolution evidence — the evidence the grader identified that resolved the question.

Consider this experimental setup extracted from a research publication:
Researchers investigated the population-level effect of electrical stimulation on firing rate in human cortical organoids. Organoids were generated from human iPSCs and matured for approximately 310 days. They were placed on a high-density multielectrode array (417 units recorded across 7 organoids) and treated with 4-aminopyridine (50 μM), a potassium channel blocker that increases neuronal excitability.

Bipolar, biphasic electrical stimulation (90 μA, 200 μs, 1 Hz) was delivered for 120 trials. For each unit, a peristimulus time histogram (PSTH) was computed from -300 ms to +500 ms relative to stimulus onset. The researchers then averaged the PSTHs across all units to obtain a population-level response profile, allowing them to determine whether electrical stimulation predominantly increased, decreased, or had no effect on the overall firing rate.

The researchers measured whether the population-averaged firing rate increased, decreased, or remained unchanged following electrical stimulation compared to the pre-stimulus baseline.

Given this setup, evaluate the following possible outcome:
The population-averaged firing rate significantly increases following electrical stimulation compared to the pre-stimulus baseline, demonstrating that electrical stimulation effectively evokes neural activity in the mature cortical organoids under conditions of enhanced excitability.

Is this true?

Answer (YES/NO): YES